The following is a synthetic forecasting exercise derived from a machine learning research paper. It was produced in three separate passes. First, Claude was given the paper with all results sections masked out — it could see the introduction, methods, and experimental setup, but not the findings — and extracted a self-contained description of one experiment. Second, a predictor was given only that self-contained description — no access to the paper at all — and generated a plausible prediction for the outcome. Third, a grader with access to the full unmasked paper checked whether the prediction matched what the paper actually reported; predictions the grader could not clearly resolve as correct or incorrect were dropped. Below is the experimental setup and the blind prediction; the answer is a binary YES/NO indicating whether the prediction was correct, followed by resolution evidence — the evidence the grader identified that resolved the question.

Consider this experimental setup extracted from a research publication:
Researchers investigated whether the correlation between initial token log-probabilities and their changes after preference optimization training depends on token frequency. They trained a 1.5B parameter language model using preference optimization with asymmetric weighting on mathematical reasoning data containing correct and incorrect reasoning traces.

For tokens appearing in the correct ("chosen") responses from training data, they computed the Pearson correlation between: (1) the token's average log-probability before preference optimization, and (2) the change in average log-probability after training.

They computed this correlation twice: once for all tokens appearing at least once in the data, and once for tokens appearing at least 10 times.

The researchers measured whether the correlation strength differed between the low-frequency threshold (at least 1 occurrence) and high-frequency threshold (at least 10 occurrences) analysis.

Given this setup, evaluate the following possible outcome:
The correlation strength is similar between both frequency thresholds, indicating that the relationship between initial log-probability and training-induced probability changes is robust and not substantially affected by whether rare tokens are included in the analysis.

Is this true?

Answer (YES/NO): NO